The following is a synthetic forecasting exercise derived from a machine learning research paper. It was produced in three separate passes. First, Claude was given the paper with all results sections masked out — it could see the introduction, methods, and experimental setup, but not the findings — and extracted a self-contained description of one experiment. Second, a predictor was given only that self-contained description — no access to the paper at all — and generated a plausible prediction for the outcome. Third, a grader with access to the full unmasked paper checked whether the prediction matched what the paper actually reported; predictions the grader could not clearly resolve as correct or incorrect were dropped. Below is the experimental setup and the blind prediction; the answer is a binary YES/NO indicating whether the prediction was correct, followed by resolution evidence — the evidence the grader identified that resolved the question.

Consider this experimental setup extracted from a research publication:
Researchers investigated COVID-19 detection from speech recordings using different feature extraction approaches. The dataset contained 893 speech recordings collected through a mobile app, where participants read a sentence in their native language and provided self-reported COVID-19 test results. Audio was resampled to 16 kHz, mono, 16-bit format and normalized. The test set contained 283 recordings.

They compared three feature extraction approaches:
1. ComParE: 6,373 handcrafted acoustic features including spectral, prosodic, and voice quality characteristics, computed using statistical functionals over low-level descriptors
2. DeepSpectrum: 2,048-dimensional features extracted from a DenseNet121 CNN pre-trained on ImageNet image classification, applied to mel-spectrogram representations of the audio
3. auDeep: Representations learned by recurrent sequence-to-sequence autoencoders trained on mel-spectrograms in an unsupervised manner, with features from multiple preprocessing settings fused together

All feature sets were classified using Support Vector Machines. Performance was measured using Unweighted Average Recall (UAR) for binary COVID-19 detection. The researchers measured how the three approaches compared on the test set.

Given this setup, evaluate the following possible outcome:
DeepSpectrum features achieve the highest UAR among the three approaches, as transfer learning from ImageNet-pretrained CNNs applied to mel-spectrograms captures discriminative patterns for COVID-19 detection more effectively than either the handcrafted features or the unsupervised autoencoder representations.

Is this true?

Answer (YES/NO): NO